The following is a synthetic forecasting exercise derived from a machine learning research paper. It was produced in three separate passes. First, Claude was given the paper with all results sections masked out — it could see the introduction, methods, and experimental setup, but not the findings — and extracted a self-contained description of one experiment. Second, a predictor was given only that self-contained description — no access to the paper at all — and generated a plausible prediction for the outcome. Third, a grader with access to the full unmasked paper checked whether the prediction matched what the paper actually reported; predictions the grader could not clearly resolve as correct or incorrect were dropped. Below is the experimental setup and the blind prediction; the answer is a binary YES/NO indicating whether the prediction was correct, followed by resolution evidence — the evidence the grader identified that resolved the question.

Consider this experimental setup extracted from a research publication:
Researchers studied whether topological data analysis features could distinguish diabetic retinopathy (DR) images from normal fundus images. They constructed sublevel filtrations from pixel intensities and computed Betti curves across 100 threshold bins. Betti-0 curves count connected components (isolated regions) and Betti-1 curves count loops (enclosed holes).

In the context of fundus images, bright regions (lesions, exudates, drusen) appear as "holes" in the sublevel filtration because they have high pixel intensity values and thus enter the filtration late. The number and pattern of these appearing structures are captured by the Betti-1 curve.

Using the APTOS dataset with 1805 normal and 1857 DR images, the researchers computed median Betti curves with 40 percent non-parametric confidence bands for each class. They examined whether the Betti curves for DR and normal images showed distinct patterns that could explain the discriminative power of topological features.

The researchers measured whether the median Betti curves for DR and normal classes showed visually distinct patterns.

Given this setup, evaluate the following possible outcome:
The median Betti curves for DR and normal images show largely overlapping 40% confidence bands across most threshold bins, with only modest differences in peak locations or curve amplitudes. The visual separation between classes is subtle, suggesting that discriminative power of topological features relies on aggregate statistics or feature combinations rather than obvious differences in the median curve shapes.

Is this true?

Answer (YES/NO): NO